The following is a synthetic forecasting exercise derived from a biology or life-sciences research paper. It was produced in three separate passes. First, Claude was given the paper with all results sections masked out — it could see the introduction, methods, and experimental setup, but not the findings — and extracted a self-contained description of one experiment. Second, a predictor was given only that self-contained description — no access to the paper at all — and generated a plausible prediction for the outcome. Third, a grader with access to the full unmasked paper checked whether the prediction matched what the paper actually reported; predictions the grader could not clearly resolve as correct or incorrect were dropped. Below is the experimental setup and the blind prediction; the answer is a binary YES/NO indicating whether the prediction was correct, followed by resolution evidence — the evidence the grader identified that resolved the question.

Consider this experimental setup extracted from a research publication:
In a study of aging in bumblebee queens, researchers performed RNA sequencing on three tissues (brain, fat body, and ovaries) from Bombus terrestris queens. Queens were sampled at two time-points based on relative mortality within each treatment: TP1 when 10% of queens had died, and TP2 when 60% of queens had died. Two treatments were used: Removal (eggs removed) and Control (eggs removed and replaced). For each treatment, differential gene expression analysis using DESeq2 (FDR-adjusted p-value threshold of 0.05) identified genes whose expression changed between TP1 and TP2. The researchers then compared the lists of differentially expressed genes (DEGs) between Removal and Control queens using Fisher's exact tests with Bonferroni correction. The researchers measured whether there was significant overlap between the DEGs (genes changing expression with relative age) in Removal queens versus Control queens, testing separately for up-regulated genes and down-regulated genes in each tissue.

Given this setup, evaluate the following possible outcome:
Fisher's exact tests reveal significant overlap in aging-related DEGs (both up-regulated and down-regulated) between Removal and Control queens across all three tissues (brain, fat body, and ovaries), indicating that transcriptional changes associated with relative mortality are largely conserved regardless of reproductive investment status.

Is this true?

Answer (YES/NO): NO